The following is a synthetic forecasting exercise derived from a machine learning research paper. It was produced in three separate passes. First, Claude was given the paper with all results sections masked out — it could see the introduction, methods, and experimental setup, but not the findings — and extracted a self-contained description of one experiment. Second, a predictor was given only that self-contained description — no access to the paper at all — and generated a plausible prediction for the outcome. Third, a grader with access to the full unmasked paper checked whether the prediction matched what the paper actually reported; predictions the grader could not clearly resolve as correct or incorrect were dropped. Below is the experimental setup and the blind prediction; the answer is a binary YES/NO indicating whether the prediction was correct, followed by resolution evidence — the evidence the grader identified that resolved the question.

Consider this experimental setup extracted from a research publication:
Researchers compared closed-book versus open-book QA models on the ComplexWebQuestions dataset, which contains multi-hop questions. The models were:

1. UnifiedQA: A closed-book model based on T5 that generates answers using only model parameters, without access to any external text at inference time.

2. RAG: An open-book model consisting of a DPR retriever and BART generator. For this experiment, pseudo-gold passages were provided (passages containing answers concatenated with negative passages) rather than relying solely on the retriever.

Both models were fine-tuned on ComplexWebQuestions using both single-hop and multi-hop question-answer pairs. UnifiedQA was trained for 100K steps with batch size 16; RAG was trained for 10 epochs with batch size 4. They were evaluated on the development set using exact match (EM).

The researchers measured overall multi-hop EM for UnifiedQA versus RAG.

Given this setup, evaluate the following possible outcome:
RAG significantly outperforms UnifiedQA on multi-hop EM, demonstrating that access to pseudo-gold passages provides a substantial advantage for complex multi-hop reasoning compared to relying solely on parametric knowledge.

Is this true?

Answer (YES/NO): YES